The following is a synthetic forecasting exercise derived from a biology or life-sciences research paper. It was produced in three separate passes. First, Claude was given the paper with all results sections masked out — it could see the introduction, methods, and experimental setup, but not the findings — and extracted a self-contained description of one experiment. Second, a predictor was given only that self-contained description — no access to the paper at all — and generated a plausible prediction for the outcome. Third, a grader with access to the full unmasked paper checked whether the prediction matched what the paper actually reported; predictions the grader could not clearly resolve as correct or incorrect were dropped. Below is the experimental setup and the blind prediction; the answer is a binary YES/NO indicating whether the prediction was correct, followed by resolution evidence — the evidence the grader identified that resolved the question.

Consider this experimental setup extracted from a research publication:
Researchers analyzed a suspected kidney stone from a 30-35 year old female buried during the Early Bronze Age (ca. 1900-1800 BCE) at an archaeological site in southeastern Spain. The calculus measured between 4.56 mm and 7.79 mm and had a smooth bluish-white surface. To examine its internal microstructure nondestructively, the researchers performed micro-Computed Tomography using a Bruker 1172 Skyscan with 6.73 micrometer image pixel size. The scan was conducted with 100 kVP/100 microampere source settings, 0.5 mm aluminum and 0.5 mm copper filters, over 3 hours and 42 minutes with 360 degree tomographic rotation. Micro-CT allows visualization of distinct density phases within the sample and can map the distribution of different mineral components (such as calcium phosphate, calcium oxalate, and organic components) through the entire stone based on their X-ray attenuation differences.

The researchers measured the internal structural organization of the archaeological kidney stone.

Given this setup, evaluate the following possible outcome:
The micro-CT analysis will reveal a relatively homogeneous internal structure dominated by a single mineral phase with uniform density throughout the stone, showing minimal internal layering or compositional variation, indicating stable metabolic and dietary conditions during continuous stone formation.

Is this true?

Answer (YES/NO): NO